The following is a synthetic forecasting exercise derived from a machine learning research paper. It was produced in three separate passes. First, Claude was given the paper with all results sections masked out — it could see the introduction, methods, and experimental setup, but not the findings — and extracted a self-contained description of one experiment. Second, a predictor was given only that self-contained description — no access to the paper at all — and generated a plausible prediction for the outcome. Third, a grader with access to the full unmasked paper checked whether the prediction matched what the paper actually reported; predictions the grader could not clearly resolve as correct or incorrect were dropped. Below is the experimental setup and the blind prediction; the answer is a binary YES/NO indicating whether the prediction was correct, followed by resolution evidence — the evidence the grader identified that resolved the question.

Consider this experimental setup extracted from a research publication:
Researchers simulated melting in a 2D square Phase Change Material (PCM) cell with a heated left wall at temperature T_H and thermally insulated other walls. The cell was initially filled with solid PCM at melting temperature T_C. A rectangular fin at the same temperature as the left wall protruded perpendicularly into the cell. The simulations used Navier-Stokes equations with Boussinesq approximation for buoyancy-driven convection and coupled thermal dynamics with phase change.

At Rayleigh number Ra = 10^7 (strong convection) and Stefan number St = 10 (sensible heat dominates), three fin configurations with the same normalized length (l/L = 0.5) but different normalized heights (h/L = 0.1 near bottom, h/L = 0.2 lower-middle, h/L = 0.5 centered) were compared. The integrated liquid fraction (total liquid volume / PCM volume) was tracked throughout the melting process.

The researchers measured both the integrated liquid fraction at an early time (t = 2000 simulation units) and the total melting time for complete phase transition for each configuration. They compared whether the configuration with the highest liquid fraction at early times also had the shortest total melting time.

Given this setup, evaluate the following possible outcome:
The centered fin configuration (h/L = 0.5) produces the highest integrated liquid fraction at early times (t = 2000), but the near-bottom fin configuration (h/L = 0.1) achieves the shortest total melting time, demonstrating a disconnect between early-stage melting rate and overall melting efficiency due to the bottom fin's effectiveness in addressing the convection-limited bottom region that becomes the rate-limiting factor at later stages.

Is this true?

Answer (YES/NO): NO